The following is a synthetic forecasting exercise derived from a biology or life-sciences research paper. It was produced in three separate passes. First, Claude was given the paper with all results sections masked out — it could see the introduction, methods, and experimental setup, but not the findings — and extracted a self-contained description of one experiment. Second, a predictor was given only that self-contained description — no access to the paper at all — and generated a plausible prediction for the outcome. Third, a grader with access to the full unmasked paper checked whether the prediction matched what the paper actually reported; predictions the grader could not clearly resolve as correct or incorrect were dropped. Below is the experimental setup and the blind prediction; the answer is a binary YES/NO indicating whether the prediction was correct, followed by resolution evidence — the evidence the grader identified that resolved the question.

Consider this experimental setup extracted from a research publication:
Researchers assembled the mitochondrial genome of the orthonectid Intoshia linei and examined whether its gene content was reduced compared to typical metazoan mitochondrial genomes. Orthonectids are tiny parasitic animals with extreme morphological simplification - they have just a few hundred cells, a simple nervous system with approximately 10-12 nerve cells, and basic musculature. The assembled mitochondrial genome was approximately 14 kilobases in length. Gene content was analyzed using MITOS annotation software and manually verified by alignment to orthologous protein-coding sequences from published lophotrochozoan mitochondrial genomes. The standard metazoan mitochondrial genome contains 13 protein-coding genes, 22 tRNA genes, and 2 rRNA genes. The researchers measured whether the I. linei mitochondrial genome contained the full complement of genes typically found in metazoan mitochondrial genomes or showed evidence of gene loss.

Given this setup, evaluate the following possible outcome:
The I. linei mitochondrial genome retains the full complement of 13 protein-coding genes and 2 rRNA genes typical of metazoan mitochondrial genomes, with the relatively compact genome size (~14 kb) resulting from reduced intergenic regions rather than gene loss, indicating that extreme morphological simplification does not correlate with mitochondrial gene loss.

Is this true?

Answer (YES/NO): NO